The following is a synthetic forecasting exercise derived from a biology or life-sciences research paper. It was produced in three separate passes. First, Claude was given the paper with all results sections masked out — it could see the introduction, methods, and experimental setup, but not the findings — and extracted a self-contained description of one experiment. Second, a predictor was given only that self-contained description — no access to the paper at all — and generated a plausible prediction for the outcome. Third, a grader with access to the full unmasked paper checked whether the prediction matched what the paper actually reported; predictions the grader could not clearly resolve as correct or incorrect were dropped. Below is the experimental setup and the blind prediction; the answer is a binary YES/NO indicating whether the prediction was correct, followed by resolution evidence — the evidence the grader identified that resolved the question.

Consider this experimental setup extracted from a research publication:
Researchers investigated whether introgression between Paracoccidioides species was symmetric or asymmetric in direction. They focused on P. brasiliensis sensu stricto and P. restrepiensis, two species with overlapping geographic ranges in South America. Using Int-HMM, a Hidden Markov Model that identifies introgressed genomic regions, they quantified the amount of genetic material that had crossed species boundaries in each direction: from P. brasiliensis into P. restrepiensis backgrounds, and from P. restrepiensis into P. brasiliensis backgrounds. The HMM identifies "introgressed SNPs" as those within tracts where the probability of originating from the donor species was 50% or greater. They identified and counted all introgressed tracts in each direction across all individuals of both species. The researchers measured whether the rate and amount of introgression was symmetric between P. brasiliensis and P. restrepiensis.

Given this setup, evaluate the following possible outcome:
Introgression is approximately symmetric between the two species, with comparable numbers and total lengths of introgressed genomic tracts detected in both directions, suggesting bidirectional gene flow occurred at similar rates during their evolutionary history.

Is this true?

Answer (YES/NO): NO